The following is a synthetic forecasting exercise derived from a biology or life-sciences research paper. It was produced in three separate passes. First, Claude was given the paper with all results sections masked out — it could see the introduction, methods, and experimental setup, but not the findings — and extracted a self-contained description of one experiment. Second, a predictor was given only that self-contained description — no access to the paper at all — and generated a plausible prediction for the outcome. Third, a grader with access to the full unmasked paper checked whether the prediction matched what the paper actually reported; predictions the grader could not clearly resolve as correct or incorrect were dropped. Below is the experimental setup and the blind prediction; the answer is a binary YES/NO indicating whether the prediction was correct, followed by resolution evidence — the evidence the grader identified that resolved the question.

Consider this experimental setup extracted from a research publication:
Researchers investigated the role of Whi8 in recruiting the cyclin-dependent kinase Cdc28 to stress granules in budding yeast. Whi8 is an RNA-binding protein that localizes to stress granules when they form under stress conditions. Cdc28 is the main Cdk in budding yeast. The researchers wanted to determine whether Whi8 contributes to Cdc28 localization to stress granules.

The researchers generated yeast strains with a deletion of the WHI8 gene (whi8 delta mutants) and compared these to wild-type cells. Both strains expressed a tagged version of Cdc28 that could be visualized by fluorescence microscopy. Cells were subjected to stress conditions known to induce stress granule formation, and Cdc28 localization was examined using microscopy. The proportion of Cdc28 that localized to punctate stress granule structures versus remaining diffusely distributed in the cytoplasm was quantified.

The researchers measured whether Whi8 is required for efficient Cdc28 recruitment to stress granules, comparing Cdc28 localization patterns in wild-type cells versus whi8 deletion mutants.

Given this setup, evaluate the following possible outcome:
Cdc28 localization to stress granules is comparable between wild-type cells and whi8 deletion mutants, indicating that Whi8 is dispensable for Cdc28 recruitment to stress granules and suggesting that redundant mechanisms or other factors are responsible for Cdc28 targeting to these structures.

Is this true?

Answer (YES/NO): NO